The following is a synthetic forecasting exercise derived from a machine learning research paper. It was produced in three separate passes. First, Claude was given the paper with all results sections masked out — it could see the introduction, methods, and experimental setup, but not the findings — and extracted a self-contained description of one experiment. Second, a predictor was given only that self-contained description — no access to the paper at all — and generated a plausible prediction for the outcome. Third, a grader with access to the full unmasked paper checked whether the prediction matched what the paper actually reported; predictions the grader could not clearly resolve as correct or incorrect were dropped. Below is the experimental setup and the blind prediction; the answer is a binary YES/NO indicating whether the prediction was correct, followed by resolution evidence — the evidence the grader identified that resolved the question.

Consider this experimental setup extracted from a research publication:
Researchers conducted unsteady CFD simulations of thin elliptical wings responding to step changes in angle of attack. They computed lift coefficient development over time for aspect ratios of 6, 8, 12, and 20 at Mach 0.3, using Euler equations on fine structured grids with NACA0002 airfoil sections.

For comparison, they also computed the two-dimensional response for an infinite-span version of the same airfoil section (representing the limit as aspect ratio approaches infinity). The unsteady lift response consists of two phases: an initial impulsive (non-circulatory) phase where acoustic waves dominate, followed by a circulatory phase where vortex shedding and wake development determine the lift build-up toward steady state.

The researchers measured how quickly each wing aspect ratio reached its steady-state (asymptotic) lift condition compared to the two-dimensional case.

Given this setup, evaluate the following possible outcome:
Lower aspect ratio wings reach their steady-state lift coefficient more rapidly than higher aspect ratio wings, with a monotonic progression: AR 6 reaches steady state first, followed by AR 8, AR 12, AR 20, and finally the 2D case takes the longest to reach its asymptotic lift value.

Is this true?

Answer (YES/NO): YES